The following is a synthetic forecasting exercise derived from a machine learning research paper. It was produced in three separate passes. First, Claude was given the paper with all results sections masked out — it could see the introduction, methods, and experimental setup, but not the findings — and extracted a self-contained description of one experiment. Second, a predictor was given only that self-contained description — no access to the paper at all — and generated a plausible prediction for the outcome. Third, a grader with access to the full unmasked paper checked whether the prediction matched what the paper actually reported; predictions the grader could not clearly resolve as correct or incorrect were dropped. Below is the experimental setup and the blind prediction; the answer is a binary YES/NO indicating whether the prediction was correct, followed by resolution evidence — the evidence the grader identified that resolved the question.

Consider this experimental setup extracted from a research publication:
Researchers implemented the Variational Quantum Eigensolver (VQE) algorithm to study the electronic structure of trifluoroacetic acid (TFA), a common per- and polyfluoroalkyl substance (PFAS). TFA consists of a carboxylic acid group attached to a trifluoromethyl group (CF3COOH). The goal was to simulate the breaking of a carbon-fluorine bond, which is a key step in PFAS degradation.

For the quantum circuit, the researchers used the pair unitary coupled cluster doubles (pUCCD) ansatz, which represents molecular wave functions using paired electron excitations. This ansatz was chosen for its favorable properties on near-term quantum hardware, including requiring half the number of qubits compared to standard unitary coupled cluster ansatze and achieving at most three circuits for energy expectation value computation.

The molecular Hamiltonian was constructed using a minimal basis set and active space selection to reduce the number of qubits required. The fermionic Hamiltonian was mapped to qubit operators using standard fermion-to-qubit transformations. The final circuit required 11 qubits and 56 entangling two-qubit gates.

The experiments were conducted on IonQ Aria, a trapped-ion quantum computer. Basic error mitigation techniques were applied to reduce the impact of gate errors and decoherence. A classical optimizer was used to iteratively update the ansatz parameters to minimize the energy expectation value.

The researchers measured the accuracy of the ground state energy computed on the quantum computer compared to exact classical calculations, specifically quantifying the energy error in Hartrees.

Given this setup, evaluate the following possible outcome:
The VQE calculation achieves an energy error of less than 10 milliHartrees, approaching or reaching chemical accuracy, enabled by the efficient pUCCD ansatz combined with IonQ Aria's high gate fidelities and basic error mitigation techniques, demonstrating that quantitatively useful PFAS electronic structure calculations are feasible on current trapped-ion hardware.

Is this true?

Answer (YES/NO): YES